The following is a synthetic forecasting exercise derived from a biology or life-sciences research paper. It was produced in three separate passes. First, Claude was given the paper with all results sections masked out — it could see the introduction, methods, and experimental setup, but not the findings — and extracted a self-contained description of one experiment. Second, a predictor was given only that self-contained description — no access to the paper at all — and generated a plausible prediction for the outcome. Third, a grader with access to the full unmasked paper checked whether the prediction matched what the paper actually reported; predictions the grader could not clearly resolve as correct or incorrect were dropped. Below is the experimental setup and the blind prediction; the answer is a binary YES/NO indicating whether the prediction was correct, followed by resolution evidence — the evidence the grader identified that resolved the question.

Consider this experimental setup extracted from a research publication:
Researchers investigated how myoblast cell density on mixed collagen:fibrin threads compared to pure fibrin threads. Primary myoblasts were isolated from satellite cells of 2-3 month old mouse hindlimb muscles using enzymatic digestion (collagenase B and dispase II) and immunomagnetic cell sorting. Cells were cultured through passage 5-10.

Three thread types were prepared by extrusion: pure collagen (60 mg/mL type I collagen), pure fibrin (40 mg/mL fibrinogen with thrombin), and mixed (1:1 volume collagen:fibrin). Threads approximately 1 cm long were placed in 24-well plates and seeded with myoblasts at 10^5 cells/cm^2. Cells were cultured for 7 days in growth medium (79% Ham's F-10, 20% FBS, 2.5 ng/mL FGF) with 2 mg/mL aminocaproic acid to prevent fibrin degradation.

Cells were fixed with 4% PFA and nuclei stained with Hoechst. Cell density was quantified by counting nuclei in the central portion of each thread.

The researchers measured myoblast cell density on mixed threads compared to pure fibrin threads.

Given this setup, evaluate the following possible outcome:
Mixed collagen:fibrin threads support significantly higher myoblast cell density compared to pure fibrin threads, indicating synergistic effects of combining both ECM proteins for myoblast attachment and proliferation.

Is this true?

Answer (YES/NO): NO